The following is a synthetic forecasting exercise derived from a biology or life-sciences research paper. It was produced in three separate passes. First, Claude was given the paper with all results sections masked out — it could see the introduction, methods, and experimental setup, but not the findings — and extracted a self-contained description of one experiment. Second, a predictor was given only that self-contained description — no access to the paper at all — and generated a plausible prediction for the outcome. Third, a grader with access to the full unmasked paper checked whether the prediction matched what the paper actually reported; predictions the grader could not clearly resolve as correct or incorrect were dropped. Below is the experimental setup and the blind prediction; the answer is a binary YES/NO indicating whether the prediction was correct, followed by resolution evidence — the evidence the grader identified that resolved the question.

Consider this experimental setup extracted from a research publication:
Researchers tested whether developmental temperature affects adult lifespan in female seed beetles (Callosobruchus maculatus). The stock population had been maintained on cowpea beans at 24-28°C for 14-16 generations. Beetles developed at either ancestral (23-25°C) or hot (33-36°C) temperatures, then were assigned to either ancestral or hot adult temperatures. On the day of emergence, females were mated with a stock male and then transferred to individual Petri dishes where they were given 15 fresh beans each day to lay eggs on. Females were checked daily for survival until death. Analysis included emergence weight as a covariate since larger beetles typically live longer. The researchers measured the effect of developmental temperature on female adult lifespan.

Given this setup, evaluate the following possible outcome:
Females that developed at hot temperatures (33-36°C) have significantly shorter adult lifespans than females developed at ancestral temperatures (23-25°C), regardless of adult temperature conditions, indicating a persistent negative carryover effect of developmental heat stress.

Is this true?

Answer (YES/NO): NO